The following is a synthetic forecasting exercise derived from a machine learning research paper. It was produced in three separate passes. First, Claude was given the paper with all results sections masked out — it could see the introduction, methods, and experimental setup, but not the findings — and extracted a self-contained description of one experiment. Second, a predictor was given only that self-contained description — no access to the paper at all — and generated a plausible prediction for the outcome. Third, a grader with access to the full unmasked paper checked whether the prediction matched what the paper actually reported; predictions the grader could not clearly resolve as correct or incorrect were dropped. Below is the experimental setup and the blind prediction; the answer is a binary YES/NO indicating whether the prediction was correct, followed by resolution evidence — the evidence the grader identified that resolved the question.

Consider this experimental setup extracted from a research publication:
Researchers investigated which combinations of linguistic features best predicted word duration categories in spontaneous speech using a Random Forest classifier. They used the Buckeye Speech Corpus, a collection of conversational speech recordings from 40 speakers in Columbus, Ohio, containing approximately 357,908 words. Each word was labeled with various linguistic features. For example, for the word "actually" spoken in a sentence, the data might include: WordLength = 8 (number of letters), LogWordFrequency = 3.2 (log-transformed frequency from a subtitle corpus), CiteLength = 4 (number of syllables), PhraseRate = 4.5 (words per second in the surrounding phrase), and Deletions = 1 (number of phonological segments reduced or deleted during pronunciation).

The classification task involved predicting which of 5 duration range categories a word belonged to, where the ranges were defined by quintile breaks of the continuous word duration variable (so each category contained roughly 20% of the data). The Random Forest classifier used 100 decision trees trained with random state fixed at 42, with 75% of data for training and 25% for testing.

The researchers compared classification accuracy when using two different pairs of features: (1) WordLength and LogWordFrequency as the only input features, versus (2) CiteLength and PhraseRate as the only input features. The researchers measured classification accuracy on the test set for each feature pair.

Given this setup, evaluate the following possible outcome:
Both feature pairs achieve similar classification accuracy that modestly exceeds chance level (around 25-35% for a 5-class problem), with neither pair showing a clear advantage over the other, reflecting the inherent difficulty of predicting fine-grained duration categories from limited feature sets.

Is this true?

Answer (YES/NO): NO